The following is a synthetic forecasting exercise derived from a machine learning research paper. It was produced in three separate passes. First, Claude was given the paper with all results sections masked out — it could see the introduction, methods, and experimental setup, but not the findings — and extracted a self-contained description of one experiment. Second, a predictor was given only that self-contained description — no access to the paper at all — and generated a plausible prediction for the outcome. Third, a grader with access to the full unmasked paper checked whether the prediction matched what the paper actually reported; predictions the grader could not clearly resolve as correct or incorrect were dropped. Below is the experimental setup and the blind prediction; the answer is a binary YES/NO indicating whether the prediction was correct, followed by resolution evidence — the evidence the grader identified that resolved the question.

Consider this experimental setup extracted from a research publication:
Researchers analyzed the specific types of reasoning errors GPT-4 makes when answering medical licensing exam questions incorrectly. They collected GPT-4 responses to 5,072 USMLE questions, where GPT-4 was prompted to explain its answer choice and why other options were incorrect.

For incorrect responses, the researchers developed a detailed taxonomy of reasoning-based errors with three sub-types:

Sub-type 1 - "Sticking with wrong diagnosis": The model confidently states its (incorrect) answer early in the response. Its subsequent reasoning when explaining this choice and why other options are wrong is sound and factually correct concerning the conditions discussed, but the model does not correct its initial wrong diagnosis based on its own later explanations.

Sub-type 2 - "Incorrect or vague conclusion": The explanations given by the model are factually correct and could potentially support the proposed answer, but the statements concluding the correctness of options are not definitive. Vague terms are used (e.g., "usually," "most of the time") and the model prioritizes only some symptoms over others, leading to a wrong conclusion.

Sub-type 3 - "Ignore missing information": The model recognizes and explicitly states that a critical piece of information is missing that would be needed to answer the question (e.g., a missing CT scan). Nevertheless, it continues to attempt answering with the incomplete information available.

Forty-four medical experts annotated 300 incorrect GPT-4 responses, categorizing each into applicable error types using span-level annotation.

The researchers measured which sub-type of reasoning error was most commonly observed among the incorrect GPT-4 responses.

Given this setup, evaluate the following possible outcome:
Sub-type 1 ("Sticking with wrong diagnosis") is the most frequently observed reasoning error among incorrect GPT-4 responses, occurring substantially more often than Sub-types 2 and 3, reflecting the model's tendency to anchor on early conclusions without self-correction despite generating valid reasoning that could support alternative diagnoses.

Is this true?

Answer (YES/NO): YES